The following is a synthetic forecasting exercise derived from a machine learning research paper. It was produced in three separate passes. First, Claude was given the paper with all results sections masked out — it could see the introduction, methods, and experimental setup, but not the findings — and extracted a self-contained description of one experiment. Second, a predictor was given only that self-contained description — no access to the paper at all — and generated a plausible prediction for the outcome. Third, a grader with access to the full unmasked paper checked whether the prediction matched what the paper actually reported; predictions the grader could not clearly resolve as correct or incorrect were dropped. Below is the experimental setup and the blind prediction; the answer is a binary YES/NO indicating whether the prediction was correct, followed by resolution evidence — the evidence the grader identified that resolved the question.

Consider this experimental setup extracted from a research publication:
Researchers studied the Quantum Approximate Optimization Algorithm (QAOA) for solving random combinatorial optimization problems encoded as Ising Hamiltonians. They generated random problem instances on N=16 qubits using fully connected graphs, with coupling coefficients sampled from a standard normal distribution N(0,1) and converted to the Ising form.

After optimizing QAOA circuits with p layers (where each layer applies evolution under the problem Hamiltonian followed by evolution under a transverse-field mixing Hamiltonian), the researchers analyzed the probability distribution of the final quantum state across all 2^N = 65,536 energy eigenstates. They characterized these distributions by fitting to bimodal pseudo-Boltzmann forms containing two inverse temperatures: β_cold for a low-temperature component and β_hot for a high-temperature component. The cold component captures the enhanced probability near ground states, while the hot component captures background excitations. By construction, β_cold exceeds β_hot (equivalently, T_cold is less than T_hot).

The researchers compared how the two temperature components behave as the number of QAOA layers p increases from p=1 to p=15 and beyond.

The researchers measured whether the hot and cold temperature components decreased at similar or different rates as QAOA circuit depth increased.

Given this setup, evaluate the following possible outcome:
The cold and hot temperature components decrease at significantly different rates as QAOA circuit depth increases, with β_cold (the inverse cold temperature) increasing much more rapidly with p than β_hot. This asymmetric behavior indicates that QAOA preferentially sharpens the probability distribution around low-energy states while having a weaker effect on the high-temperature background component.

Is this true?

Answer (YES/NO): YES